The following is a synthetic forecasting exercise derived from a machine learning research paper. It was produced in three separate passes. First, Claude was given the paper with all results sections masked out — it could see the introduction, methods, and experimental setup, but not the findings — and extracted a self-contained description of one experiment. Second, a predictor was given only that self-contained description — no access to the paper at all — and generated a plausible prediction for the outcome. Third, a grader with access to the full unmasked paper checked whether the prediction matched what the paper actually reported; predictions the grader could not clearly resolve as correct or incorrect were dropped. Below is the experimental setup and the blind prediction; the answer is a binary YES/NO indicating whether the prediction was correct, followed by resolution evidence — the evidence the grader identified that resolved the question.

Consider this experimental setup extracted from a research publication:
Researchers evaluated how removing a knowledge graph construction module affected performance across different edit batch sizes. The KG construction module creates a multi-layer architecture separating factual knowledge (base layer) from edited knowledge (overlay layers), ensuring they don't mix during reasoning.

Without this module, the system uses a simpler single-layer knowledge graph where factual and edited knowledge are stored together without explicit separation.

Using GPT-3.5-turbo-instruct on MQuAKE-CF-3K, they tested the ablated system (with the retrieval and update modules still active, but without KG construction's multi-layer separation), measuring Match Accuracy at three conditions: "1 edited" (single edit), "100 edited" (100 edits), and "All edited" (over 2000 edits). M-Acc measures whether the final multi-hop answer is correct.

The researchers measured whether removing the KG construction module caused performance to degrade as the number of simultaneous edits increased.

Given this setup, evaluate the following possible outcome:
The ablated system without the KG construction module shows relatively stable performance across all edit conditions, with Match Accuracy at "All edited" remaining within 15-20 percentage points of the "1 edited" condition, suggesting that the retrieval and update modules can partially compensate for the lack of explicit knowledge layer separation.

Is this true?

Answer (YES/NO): YES